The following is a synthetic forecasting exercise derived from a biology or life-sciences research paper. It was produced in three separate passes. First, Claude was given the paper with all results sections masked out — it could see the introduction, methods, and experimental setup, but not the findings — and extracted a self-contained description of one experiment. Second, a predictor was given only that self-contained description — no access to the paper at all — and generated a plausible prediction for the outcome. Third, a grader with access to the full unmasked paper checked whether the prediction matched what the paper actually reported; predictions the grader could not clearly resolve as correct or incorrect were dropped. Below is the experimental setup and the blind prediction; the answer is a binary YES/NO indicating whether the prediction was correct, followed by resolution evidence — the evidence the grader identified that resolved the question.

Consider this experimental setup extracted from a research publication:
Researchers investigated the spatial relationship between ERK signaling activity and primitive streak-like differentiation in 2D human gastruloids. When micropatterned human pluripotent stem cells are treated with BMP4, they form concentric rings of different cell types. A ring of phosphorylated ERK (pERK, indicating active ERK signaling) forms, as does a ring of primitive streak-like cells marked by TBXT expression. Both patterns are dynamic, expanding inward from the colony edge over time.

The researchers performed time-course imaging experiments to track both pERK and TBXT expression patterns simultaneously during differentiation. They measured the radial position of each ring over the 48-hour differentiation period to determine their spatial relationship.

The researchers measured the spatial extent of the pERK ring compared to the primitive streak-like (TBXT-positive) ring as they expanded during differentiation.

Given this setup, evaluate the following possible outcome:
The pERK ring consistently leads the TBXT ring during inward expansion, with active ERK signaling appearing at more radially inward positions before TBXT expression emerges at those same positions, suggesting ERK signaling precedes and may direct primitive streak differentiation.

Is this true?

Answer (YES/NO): NO